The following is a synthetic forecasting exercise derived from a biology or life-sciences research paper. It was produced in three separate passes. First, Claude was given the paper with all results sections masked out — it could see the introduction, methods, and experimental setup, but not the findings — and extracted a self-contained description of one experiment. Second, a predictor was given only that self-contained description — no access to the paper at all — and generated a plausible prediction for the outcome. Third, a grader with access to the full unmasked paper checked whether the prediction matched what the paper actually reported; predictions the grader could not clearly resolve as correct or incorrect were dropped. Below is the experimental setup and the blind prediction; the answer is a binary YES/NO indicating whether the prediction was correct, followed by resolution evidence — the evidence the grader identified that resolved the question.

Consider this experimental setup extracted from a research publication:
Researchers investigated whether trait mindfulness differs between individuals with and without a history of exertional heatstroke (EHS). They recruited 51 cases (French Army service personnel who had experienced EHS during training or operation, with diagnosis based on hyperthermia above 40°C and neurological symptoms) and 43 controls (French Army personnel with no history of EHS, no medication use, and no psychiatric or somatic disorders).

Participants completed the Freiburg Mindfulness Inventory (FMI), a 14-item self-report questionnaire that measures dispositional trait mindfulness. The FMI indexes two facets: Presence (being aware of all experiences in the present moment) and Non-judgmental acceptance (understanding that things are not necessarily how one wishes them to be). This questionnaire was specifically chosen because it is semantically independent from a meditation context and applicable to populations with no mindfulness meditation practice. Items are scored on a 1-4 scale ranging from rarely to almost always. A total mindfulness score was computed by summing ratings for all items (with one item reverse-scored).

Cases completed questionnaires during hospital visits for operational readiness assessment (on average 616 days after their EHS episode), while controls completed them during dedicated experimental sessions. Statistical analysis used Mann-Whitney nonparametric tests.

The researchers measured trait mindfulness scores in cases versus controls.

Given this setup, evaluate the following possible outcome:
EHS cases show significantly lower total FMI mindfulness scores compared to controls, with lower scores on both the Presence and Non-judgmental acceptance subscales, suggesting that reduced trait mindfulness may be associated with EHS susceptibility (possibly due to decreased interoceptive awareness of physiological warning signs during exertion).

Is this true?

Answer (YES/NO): YES